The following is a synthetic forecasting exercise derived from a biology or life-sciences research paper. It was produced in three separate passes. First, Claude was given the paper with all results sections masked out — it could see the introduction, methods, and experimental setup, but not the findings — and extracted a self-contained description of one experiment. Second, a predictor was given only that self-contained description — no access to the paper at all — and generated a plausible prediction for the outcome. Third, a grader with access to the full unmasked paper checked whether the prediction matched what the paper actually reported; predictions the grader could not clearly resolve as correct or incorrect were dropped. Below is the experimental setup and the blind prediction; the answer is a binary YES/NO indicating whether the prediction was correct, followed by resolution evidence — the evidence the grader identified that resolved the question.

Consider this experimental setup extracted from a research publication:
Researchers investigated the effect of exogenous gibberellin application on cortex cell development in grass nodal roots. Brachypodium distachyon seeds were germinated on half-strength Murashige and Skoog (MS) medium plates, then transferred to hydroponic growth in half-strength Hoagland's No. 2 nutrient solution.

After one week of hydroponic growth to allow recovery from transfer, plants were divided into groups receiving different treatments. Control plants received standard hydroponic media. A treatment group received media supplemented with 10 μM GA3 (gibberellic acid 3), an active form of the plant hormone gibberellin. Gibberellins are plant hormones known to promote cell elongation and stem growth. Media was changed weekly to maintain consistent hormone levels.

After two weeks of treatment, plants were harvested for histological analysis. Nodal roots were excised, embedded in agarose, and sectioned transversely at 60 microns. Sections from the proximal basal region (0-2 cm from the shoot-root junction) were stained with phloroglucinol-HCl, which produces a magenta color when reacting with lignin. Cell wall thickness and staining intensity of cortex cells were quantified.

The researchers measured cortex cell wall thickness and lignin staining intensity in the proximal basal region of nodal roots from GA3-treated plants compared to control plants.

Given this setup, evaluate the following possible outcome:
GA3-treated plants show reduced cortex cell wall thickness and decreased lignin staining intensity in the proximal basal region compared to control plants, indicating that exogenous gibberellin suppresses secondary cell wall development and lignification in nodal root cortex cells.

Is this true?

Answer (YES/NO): NO